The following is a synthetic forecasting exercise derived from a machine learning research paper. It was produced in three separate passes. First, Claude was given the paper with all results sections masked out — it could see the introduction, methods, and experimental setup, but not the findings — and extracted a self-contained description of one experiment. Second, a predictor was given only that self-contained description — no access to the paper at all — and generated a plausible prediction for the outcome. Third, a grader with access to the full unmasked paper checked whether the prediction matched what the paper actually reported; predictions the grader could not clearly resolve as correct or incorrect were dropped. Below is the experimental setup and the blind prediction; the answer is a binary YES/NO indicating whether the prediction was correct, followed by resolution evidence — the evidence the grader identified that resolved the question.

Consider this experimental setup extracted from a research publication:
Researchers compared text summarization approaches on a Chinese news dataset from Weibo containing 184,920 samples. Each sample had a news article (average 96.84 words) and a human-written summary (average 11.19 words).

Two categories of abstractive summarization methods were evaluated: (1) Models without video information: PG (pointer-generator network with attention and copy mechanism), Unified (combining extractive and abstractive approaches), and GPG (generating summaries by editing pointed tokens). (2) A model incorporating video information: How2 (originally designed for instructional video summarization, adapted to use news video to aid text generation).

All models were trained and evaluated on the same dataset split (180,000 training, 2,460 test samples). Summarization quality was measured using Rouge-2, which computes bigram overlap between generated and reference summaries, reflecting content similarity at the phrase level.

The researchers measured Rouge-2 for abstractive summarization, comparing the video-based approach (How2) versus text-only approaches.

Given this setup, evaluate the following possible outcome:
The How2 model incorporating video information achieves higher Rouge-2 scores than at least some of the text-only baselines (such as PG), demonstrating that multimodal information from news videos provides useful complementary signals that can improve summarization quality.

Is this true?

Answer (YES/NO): NO